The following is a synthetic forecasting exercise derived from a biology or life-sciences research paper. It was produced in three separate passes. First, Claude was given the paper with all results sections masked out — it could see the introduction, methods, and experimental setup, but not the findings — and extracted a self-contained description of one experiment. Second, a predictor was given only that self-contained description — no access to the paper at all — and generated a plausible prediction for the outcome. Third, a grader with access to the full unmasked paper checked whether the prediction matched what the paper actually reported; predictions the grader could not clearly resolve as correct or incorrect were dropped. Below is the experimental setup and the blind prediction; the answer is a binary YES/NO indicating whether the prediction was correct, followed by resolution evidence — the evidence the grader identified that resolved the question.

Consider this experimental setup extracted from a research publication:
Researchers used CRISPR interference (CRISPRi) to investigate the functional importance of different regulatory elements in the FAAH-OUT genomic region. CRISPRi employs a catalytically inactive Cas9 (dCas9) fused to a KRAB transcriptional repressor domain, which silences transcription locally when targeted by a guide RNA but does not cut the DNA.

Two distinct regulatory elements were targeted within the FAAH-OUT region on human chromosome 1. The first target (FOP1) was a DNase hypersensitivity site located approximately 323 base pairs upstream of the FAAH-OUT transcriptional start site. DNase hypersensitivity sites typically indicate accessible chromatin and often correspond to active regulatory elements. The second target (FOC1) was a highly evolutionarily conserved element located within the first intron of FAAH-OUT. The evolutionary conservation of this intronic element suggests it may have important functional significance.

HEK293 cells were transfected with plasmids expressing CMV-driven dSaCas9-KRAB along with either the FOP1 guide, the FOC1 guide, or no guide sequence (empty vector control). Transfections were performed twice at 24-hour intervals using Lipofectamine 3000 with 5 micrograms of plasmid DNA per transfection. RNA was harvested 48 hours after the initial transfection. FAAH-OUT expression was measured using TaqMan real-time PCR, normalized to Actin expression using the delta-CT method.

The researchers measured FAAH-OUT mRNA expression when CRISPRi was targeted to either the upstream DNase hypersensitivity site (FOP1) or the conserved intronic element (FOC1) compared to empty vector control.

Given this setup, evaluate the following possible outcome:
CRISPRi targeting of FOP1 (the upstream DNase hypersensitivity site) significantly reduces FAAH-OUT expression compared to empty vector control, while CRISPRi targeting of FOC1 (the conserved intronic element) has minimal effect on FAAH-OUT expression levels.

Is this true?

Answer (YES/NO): NO